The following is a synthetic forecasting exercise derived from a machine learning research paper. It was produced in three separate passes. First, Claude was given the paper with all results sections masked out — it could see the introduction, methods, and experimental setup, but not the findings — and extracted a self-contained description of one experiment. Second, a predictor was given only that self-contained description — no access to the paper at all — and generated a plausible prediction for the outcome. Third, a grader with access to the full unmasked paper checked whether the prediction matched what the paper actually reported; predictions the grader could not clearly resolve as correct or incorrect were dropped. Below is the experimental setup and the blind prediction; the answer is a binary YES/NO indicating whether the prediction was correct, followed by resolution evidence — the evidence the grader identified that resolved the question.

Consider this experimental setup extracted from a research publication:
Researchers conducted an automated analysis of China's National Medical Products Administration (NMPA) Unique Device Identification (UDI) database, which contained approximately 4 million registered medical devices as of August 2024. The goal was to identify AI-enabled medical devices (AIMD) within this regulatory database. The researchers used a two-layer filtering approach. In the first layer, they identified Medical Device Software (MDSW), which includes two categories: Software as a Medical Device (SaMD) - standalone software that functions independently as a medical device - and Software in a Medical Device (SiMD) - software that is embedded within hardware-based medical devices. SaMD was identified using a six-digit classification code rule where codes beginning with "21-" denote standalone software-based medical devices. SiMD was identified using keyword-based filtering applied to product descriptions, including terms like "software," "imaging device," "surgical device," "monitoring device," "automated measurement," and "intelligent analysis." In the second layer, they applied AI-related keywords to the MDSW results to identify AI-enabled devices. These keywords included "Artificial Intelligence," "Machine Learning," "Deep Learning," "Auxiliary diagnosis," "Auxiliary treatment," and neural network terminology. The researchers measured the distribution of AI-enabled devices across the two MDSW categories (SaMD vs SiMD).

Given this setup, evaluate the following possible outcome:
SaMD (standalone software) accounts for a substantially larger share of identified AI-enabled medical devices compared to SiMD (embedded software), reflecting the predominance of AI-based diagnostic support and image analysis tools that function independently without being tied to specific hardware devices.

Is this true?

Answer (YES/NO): YES